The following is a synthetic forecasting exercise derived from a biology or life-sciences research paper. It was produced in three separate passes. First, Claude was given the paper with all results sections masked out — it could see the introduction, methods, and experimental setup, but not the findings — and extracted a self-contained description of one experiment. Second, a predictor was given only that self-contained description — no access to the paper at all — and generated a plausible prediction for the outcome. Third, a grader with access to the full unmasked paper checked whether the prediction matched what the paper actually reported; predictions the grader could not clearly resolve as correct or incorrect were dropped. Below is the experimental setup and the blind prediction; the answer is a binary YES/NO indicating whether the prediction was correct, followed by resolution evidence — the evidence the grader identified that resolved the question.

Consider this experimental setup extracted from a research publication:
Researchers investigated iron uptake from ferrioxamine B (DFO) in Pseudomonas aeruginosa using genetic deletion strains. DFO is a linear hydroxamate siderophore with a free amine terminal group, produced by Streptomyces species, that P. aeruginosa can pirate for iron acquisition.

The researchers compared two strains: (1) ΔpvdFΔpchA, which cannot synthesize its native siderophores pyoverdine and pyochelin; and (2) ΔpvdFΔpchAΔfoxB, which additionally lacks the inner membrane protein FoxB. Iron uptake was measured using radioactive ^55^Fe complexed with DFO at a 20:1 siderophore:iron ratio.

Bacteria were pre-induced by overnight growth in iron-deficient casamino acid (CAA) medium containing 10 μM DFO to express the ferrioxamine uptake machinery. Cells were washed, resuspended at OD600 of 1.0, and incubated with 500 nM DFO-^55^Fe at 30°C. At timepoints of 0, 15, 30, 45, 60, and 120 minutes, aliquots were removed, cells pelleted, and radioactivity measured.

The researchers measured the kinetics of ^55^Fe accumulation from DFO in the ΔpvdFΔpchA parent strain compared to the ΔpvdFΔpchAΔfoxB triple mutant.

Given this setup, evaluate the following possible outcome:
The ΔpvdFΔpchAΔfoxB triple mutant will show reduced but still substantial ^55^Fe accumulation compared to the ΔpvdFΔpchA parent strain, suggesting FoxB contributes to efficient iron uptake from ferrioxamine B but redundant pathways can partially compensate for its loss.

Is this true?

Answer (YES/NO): NO